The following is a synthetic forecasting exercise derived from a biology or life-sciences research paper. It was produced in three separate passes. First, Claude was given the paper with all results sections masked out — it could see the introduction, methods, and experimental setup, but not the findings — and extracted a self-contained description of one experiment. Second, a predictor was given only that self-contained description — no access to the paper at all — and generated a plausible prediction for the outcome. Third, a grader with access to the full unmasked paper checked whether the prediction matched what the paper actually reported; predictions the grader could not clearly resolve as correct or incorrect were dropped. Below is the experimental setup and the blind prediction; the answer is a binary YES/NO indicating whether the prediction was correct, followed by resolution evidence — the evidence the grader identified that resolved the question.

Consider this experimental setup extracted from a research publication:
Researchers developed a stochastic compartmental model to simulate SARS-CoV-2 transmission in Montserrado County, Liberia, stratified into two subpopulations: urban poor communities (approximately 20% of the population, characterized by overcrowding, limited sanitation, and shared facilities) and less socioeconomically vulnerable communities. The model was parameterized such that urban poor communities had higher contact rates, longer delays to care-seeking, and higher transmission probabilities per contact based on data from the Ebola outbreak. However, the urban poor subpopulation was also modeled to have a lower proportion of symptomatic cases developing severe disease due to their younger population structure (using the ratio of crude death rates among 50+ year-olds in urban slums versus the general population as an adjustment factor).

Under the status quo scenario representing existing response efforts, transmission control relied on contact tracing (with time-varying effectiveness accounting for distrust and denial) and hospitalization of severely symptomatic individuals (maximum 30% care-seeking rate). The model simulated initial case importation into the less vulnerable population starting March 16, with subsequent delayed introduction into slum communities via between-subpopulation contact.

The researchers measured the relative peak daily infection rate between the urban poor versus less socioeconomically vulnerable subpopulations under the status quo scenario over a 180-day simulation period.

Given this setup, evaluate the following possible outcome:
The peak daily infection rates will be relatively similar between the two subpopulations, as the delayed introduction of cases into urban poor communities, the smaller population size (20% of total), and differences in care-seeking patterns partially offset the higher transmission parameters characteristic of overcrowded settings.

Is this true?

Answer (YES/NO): NO